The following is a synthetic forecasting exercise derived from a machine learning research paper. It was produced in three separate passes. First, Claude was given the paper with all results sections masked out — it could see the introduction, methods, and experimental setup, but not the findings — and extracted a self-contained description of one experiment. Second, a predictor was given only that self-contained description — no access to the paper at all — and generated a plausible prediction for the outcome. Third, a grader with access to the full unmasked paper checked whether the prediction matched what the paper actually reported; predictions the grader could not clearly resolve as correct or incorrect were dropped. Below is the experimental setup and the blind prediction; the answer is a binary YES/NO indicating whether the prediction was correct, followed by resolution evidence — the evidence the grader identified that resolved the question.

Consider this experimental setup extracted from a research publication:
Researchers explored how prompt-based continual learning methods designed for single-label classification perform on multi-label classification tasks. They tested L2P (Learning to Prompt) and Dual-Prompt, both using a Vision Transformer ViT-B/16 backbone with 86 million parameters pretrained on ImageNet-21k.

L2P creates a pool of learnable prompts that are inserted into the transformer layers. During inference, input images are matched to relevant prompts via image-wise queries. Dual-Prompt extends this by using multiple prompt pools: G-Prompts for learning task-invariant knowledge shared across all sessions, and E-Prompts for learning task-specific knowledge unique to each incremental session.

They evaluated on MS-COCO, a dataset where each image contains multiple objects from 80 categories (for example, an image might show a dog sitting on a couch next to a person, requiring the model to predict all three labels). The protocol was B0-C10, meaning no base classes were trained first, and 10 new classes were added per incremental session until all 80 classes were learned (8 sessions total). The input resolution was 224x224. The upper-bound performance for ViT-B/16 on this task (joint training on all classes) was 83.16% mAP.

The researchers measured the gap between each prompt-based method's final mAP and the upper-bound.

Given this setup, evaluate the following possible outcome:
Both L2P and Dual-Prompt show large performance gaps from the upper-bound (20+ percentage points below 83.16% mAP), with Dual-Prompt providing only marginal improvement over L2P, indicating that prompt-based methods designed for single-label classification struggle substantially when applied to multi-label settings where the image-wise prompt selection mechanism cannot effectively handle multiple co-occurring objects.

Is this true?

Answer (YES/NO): NO